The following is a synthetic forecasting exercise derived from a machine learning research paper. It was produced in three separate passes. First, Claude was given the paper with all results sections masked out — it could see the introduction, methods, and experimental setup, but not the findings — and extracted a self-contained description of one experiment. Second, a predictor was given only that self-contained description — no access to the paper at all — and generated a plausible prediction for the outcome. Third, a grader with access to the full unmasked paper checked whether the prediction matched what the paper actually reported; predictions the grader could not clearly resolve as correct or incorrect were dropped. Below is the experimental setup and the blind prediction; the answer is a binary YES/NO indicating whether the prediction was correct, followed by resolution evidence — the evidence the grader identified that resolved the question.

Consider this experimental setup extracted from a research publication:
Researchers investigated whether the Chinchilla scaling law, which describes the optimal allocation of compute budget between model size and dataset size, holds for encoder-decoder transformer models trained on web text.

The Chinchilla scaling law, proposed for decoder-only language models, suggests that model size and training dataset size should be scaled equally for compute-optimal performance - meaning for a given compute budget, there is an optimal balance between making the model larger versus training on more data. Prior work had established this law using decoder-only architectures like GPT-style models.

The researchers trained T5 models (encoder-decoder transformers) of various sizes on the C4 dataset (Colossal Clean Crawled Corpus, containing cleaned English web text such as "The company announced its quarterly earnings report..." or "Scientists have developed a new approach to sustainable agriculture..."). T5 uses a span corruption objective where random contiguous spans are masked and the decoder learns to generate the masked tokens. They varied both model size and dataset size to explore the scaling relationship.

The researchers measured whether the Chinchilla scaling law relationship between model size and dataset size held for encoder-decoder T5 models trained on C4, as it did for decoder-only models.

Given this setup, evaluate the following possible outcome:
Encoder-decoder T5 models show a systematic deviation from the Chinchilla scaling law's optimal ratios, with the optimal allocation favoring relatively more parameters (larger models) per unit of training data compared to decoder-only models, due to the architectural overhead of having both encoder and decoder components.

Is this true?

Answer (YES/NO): NO